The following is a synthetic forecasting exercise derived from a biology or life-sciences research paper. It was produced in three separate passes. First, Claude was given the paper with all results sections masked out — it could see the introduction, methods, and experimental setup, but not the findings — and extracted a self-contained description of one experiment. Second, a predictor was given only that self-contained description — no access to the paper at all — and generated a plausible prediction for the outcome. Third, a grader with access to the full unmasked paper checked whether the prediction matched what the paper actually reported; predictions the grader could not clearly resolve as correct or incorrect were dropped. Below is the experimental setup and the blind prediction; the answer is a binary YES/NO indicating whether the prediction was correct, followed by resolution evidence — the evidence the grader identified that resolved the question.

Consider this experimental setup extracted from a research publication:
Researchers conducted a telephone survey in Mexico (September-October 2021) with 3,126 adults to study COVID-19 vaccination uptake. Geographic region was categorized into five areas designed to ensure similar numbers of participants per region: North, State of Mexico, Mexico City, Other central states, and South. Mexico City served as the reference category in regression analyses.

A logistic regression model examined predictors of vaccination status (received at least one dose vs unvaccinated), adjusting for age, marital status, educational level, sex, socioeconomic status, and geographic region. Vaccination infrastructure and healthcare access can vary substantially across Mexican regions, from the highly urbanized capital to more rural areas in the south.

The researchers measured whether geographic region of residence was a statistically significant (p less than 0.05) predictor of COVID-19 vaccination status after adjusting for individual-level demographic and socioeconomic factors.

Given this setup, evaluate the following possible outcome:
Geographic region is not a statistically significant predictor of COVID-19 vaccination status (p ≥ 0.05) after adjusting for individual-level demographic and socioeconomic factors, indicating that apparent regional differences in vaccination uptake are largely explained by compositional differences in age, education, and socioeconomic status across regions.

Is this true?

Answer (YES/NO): NO